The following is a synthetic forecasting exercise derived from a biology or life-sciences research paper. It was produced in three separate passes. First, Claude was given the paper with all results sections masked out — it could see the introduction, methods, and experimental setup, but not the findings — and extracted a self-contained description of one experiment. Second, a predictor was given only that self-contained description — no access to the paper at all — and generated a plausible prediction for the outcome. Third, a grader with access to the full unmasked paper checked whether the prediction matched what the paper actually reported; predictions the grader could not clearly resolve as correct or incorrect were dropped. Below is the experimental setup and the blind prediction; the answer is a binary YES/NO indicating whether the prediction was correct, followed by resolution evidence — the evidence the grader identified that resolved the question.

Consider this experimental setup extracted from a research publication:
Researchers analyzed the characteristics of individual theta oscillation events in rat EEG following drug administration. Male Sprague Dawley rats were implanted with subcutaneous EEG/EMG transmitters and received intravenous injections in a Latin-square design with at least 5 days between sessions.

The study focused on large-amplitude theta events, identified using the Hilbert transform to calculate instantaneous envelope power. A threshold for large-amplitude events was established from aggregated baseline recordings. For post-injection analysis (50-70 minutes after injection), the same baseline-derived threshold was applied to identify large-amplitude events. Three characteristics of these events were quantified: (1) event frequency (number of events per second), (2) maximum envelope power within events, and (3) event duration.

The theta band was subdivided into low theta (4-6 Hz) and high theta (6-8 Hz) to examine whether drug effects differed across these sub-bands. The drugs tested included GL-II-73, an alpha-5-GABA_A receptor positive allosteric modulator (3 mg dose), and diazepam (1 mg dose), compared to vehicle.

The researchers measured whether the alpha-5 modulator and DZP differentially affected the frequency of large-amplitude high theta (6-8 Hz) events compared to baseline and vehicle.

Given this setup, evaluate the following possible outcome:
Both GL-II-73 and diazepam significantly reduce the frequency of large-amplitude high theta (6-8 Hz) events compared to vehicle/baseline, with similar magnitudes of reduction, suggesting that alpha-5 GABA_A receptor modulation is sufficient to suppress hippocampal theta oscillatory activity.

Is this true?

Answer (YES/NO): NO